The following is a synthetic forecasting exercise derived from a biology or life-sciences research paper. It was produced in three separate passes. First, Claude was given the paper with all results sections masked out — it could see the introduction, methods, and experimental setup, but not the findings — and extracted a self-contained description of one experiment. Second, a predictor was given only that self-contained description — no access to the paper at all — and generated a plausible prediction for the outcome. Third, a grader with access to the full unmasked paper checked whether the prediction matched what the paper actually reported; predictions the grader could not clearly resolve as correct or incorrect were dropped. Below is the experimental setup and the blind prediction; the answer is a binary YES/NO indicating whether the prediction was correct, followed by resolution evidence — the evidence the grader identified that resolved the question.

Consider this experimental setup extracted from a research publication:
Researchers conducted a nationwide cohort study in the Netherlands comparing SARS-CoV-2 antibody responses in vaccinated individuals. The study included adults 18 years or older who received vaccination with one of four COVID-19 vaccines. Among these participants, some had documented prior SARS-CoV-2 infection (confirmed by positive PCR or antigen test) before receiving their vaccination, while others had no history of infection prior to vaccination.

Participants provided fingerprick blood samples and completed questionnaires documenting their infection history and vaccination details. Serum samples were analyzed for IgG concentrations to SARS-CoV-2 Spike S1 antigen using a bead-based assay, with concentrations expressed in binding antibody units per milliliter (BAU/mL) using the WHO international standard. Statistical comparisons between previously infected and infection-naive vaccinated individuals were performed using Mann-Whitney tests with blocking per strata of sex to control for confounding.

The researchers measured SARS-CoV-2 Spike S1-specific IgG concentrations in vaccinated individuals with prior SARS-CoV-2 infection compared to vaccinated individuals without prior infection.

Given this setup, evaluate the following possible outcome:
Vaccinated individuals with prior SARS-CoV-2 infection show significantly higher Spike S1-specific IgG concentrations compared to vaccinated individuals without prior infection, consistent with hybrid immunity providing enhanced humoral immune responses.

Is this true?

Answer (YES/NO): YES